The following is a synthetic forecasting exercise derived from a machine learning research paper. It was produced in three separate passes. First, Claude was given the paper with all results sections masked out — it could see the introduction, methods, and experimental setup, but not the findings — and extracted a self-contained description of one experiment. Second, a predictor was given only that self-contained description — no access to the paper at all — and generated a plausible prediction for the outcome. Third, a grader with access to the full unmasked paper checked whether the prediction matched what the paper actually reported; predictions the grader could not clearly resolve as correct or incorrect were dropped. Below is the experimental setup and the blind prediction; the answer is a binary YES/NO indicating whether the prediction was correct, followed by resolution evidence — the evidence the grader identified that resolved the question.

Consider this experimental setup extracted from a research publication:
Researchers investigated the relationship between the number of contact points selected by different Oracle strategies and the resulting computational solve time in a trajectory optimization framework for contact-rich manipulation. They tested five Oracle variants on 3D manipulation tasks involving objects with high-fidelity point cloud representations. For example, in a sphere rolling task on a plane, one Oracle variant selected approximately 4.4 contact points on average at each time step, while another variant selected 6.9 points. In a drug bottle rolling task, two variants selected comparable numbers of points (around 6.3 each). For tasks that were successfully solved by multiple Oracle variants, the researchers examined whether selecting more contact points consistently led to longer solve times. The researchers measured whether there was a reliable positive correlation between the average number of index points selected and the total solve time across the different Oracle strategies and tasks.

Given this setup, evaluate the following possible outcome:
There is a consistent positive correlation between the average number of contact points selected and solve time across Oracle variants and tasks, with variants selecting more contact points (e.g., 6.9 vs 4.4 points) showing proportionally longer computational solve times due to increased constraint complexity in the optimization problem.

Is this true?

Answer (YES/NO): NO